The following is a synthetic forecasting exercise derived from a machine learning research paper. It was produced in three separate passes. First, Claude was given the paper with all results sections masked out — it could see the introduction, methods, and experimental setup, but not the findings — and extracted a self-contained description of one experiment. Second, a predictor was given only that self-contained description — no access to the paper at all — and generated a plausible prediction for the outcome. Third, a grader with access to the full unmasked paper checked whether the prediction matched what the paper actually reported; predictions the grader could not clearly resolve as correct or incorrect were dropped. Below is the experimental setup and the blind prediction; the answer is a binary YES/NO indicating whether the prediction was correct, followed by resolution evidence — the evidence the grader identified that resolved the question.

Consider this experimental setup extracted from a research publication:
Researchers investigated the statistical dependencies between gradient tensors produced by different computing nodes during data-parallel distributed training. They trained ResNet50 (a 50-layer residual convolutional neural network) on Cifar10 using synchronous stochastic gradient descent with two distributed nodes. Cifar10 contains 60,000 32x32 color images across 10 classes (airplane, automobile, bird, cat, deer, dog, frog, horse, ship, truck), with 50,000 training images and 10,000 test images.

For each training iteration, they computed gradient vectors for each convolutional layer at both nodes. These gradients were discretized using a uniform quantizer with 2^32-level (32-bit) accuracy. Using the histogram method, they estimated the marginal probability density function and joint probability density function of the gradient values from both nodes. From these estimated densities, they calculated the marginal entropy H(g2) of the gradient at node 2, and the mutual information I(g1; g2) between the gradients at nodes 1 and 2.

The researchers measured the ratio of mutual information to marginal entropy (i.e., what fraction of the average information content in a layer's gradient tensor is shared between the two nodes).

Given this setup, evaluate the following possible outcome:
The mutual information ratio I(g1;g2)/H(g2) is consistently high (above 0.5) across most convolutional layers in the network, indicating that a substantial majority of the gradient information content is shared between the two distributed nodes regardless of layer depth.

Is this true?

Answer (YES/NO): YES